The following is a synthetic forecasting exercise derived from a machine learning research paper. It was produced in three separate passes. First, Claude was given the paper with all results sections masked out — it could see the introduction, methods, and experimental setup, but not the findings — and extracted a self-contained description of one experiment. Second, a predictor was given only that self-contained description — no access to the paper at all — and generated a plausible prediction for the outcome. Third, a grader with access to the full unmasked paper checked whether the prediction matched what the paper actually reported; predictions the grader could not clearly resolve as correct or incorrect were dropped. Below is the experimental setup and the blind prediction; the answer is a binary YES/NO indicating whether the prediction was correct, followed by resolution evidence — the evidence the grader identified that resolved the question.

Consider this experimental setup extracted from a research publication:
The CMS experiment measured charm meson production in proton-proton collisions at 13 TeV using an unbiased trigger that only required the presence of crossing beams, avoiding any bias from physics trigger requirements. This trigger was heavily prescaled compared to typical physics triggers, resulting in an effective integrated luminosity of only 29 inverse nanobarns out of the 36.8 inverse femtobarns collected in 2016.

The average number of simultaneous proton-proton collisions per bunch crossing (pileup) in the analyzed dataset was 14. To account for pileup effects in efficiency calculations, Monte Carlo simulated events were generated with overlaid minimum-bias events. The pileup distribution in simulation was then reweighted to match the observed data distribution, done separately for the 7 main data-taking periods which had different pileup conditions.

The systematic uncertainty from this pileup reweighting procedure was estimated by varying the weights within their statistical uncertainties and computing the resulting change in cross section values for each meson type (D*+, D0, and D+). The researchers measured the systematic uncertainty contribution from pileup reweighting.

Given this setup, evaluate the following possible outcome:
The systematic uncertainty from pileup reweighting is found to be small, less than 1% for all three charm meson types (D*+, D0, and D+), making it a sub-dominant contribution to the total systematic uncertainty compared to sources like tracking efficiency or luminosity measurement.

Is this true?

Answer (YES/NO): NO